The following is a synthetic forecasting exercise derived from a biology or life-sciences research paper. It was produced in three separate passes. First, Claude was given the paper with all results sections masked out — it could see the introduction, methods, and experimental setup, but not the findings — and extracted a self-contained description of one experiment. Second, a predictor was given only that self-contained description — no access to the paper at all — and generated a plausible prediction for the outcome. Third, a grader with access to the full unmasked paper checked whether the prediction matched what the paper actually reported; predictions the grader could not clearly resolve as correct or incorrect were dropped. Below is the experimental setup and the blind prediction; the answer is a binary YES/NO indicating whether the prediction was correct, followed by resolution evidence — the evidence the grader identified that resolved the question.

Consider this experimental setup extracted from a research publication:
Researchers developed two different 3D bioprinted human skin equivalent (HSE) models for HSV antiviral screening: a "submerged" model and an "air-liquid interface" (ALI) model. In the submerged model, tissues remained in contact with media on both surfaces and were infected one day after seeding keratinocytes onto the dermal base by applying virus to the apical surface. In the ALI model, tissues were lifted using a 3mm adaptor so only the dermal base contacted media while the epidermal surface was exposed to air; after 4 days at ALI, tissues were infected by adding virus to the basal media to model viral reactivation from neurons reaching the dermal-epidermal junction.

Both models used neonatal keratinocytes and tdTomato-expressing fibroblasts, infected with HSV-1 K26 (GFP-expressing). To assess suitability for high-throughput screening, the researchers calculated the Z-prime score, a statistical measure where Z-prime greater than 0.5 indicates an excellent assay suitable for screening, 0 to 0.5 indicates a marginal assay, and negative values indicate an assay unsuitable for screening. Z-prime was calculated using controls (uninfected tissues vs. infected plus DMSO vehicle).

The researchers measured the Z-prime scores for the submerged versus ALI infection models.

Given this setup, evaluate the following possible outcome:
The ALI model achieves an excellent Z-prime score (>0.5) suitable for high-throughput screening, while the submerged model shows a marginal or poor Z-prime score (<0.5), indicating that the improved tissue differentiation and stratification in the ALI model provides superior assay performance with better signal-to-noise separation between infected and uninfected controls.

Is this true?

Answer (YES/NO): NO